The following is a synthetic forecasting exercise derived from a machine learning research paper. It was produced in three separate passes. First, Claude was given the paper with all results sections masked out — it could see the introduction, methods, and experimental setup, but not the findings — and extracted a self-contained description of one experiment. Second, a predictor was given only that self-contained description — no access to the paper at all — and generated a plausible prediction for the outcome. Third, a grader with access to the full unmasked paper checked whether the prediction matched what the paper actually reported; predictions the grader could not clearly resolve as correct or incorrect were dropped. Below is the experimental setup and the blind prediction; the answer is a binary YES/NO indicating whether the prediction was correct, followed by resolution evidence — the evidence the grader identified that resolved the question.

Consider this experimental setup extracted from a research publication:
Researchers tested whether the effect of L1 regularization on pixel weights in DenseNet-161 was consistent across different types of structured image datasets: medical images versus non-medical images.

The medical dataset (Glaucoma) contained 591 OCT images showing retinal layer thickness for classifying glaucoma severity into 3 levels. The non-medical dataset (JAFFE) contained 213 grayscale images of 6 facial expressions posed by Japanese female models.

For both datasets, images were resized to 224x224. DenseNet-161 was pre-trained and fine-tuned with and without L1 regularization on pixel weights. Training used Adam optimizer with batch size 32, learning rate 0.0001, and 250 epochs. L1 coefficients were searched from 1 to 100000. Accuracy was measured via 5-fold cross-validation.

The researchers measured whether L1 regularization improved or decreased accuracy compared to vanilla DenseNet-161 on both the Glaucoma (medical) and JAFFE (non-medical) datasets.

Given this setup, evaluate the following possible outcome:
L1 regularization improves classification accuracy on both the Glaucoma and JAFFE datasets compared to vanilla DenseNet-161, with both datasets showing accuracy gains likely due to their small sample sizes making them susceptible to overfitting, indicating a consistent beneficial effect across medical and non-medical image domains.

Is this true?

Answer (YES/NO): NO